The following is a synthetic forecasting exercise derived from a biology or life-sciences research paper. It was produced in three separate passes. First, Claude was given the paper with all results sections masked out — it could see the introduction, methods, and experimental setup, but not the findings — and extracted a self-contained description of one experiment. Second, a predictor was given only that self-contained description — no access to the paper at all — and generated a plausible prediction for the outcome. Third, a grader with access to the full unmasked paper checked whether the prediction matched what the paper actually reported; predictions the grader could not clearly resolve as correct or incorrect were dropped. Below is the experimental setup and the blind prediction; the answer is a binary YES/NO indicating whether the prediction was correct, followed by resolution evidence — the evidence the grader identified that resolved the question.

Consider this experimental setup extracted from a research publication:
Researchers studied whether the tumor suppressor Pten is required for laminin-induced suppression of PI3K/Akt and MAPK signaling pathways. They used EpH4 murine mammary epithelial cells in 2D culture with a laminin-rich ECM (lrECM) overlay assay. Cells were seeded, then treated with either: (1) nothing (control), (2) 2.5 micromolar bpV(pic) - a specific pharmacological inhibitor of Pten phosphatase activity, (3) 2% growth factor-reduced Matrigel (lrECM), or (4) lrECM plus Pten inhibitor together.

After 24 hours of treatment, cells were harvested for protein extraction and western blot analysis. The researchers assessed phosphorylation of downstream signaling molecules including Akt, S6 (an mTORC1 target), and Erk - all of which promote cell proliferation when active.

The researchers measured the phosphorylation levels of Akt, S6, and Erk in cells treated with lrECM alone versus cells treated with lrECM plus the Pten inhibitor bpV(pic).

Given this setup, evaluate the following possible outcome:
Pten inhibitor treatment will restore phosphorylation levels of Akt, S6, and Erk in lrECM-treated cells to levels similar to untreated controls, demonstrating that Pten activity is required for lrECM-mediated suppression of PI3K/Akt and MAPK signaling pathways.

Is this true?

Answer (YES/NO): NO